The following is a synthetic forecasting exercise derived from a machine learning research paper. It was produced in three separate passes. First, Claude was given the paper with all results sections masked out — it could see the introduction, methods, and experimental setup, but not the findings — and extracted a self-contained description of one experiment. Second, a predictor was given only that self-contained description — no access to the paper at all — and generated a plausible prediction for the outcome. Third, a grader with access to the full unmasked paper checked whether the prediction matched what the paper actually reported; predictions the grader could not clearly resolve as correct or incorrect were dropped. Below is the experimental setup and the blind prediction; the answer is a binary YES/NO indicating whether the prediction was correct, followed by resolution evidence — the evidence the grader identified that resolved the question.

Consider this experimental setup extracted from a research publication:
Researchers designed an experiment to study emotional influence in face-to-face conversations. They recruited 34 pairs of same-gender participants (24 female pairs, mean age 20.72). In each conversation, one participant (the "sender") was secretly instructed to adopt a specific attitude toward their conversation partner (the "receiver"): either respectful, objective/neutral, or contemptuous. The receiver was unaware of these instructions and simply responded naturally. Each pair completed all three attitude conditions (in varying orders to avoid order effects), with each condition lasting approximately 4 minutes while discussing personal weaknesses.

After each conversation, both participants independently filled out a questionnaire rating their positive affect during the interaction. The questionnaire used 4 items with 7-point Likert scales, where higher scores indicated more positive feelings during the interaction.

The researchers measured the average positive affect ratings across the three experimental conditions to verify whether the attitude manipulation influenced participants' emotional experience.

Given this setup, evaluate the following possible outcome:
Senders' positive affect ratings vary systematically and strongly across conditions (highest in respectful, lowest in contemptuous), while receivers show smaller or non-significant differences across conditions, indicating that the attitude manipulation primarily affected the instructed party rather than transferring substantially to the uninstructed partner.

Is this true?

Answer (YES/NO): NO